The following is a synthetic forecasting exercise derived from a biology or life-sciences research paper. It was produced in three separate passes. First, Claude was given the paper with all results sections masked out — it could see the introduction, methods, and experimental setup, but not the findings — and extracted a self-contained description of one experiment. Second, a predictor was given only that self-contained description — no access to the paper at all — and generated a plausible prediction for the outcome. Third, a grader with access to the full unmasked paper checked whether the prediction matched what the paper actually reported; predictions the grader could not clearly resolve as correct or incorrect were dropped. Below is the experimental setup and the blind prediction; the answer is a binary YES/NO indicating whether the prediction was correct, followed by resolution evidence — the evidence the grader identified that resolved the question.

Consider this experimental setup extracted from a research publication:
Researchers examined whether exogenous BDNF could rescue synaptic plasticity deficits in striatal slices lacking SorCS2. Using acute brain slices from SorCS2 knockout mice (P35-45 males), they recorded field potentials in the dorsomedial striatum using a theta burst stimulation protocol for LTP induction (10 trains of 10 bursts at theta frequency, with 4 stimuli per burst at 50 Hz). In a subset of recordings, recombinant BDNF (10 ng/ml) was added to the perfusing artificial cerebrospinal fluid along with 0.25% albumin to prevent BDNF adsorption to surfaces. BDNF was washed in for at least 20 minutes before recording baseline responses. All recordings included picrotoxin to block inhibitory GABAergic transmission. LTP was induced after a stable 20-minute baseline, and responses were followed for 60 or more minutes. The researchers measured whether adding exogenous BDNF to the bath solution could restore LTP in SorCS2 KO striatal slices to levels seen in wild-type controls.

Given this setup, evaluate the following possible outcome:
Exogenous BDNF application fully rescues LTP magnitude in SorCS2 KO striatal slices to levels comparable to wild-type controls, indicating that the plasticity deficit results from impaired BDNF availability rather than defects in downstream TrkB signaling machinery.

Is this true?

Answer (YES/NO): NO